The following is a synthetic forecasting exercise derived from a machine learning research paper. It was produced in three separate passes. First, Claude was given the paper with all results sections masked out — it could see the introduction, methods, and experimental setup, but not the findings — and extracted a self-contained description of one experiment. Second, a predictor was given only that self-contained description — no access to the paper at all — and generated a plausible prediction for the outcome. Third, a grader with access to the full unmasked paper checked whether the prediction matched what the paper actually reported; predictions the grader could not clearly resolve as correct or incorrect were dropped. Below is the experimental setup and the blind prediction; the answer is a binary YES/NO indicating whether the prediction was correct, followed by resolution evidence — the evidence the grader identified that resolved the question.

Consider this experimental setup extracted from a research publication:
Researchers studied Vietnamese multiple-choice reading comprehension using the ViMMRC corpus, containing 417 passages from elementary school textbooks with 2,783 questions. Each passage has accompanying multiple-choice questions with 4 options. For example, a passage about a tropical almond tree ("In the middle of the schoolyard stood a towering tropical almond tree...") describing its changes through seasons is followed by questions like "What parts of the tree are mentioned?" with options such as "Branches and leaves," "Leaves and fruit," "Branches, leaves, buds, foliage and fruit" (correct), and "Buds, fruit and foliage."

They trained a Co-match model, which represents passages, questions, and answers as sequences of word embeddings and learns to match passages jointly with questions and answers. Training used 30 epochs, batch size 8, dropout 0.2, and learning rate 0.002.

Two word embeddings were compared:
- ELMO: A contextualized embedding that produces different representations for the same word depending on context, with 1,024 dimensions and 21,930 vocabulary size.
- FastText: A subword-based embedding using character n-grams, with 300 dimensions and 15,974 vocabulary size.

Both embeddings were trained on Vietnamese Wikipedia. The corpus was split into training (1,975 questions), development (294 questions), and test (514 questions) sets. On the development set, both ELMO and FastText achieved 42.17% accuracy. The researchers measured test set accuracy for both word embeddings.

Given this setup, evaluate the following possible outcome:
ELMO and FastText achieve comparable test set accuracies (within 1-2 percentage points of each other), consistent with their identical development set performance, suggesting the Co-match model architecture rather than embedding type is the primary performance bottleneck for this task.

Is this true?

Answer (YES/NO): NO